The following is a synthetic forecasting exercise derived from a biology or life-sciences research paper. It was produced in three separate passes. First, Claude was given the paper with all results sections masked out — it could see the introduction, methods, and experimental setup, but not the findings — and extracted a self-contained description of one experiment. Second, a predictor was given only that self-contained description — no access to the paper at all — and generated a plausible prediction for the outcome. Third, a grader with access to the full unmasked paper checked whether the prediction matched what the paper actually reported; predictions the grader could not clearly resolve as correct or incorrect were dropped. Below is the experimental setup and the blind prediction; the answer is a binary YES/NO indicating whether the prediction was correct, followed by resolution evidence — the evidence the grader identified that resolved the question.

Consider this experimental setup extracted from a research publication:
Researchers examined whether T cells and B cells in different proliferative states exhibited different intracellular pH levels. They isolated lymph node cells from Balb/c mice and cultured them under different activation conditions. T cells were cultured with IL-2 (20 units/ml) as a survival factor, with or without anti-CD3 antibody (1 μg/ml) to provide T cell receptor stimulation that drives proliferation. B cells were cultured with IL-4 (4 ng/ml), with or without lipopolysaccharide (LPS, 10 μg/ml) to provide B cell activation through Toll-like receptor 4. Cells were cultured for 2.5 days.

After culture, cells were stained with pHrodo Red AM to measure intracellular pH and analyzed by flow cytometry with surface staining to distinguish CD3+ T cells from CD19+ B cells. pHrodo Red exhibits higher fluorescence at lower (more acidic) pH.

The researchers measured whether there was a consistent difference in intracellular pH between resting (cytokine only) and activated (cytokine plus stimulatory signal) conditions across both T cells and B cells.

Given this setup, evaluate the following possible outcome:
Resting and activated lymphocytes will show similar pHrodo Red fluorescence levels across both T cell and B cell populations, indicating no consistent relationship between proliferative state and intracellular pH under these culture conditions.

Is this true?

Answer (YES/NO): NO